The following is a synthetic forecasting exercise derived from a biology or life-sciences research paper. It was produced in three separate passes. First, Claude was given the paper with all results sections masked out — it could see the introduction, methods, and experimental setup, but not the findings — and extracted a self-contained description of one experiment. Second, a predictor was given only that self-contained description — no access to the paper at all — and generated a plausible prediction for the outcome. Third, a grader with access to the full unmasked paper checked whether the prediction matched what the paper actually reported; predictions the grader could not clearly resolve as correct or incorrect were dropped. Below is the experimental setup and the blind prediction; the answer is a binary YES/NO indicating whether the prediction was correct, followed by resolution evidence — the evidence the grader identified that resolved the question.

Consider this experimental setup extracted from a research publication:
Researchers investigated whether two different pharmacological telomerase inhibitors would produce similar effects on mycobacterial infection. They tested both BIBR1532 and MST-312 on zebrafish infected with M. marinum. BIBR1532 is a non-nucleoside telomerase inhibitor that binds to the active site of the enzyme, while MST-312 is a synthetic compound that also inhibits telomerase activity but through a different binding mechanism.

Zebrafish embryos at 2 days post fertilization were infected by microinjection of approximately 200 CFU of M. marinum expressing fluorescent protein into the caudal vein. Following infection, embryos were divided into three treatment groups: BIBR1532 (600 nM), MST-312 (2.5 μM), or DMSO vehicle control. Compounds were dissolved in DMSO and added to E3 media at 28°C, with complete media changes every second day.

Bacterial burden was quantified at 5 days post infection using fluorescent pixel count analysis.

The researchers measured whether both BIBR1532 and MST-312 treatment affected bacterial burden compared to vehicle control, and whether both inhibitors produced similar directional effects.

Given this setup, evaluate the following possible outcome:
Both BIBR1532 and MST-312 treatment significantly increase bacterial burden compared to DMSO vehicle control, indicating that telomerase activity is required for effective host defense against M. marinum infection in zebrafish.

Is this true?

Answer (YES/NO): YES